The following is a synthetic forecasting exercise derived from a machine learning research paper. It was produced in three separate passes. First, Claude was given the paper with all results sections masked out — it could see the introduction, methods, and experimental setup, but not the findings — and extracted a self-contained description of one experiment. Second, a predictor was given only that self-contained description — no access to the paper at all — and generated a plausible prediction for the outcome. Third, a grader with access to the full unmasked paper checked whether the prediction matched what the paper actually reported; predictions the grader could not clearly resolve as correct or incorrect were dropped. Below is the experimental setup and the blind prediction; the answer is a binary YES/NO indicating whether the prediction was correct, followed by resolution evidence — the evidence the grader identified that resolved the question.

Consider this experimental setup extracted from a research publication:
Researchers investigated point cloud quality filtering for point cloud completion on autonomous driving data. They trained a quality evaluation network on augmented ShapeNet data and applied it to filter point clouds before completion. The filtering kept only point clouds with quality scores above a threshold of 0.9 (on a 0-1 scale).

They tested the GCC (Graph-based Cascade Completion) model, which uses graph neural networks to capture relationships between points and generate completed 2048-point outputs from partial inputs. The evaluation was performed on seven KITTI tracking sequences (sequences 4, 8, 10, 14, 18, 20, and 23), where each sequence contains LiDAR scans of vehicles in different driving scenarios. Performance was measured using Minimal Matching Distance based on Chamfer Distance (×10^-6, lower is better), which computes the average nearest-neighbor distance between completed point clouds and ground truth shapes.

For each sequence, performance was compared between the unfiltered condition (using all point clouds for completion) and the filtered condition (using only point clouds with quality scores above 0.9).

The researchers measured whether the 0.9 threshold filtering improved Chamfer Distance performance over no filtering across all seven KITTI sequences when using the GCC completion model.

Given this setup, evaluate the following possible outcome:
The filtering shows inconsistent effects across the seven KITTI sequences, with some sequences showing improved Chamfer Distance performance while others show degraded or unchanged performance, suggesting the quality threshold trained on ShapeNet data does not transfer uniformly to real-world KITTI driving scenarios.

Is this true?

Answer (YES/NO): NO